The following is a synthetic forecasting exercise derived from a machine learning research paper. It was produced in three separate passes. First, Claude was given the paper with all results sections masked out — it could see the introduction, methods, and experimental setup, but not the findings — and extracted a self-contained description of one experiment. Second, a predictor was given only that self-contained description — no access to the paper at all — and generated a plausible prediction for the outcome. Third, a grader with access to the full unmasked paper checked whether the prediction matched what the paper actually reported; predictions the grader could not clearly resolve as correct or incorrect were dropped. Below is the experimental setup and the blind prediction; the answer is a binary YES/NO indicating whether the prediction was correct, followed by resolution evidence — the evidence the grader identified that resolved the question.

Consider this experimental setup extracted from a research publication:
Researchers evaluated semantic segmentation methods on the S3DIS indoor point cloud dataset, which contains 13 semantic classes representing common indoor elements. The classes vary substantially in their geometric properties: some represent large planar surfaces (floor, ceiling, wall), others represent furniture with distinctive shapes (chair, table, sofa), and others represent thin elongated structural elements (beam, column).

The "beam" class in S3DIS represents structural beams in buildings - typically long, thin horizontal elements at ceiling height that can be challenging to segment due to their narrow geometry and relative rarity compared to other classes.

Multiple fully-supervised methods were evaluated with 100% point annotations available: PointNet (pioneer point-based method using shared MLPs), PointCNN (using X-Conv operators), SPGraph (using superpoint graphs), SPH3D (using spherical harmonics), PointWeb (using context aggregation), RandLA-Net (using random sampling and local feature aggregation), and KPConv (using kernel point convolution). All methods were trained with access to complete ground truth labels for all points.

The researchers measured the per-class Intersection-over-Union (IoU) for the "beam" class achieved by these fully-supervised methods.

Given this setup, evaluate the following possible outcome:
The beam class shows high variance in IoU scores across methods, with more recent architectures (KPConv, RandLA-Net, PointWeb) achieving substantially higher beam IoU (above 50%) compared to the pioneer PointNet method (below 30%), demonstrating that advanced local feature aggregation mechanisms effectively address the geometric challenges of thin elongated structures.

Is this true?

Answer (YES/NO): NO